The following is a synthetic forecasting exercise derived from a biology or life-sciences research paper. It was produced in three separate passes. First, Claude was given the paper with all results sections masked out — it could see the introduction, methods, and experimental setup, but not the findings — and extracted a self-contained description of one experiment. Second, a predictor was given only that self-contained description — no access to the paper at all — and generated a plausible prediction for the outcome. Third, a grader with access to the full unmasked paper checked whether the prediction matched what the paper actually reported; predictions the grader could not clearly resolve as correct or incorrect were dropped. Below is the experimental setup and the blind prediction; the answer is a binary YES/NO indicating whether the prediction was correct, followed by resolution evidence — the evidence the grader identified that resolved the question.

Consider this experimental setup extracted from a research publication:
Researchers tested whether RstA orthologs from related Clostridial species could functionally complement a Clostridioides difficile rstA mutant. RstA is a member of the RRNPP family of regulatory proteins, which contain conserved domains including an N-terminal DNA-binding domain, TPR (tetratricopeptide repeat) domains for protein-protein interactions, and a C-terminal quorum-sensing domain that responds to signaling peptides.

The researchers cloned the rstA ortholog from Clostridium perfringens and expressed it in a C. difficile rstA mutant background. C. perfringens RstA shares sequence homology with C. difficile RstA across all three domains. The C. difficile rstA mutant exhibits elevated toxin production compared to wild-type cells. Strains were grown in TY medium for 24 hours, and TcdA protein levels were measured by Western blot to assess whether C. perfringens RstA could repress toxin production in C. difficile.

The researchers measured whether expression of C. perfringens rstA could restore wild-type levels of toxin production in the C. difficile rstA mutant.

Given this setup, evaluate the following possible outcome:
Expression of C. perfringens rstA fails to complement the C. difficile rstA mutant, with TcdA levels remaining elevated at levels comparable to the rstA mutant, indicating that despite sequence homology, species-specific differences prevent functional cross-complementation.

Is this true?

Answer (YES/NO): YES